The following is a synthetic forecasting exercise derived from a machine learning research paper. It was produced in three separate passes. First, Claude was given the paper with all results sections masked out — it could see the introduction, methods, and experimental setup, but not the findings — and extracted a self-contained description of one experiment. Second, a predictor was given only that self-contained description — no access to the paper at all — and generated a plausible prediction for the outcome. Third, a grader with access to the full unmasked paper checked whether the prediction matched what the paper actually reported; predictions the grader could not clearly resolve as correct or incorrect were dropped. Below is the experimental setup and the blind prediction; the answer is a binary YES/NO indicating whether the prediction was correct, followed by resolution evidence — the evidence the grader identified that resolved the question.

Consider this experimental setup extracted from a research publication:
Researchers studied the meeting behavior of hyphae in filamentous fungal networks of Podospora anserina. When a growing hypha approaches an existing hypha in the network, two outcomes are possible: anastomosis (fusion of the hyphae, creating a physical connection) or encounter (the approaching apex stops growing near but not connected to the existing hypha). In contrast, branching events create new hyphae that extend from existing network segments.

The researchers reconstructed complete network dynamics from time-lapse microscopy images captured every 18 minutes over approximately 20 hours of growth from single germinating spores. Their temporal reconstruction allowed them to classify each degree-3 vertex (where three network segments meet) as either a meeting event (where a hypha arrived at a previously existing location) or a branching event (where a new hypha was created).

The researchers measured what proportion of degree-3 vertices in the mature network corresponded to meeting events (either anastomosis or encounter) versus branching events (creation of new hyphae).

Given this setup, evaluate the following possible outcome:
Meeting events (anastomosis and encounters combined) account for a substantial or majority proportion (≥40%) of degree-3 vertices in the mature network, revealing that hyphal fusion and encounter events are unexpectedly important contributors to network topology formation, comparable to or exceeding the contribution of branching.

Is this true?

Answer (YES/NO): NO